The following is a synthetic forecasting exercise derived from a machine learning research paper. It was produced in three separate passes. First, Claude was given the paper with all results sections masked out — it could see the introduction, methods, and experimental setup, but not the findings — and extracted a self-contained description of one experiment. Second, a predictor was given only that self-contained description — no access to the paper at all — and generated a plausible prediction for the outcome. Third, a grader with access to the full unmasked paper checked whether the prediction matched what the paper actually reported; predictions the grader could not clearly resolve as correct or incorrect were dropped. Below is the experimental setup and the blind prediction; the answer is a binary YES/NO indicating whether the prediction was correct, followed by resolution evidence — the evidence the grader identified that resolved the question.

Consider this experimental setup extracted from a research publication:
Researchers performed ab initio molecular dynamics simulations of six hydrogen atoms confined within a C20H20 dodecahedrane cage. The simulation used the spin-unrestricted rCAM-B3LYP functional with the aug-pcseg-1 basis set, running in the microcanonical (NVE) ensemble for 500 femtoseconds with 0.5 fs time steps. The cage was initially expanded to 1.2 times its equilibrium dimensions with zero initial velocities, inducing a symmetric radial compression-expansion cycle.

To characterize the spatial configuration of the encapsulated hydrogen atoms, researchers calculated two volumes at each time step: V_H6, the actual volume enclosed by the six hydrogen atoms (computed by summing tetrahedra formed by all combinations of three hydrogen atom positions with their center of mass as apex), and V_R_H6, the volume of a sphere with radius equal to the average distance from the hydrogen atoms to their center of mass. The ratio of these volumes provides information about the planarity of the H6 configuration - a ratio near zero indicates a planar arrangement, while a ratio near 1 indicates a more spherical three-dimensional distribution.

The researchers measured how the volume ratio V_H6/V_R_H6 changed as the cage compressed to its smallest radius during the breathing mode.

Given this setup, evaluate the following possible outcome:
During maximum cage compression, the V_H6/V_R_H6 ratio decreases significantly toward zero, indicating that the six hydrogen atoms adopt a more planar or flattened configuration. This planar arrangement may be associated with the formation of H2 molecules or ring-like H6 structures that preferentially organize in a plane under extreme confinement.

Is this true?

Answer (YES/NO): NO